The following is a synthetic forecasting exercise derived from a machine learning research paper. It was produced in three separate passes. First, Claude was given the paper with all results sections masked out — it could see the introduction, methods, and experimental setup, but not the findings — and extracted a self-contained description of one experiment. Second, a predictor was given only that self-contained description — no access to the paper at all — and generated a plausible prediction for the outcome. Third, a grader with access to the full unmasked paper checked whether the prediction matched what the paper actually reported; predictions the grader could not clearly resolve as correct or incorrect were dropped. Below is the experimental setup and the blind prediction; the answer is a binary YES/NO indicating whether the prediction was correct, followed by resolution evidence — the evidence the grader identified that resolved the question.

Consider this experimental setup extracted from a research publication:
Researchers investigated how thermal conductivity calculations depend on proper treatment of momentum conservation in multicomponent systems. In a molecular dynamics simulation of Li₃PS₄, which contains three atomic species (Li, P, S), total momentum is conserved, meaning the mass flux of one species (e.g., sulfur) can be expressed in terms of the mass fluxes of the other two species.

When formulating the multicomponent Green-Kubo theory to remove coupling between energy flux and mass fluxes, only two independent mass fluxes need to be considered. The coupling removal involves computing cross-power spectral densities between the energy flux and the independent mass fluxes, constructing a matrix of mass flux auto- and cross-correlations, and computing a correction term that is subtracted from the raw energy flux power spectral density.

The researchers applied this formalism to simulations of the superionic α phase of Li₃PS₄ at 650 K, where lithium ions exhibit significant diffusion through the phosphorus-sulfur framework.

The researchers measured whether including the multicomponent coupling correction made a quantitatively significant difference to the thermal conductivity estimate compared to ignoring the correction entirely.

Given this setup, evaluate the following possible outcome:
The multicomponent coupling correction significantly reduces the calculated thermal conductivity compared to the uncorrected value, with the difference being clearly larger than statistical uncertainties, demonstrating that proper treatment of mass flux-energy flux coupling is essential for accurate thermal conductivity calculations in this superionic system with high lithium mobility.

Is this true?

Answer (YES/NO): NO